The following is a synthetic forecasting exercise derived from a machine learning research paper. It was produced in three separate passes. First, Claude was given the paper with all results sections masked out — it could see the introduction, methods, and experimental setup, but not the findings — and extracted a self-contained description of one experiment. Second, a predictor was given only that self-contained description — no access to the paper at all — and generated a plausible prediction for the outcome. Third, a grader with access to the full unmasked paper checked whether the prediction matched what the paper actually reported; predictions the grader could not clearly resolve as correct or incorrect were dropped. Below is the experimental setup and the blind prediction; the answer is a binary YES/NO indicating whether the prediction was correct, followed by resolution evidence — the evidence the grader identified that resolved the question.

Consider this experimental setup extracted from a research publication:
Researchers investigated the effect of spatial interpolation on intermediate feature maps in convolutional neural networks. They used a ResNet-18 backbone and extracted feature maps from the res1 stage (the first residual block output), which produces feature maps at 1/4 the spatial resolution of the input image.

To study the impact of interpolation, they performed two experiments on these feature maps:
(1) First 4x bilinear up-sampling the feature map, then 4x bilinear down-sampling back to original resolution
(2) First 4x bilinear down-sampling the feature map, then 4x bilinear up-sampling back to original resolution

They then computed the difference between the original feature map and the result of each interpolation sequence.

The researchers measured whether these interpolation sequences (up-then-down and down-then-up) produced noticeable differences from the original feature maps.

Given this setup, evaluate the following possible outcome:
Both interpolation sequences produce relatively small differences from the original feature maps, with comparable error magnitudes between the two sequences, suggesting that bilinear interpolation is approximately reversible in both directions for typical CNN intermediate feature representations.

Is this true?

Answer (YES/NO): NO